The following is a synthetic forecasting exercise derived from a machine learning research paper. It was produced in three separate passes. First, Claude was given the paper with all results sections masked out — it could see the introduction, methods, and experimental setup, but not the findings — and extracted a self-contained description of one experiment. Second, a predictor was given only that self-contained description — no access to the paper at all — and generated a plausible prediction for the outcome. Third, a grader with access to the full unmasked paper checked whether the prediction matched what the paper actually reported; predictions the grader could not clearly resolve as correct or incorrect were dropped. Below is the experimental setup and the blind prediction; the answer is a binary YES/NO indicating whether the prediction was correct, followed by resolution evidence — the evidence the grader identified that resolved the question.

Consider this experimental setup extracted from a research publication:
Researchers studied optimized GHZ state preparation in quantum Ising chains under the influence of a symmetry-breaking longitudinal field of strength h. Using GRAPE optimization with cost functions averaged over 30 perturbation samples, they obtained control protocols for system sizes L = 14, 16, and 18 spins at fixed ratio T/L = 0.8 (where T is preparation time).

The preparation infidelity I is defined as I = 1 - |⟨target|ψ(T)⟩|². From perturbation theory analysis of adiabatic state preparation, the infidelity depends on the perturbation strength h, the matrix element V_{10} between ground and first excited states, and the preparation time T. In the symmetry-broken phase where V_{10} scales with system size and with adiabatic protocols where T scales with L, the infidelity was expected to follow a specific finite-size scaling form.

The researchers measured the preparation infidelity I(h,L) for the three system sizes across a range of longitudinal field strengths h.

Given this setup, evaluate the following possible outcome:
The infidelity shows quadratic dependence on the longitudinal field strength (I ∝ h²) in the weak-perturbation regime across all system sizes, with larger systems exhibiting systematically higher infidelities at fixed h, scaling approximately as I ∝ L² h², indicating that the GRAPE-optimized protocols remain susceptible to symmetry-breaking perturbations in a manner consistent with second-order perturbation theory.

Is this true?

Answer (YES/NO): NO